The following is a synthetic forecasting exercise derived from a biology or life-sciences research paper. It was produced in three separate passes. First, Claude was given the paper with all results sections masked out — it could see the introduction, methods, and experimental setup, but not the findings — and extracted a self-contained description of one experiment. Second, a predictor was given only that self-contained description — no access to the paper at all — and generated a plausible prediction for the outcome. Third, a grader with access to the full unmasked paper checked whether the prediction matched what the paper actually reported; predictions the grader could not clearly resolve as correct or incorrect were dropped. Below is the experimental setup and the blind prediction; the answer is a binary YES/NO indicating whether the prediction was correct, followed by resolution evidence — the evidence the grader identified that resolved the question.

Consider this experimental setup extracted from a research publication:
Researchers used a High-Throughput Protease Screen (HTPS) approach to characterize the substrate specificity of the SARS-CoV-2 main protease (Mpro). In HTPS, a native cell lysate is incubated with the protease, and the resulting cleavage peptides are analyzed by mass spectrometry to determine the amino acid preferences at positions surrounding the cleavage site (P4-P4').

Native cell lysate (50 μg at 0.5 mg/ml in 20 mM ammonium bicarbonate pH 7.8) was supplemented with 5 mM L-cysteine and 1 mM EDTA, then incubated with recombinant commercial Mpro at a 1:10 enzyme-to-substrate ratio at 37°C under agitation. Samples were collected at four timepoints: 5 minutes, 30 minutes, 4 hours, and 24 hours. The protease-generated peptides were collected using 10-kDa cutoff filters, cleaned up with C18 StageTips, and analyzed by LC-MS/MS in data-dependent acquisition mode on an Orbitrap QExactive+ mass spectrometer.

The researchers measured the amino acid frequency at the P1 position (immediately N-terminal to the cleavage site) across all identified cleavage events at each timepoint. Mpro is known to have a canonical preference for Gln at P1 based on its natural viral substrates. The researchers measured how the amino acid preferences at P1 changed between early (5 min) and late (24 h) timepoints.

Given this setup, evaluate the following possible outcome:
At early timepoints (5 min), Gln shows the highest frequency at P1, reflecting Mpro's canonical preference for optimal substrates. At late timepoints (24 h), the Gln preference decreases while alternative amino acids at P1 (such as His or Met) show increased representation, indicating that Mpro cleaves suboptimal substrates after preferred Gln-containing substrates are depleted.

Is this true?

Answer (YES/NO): NO